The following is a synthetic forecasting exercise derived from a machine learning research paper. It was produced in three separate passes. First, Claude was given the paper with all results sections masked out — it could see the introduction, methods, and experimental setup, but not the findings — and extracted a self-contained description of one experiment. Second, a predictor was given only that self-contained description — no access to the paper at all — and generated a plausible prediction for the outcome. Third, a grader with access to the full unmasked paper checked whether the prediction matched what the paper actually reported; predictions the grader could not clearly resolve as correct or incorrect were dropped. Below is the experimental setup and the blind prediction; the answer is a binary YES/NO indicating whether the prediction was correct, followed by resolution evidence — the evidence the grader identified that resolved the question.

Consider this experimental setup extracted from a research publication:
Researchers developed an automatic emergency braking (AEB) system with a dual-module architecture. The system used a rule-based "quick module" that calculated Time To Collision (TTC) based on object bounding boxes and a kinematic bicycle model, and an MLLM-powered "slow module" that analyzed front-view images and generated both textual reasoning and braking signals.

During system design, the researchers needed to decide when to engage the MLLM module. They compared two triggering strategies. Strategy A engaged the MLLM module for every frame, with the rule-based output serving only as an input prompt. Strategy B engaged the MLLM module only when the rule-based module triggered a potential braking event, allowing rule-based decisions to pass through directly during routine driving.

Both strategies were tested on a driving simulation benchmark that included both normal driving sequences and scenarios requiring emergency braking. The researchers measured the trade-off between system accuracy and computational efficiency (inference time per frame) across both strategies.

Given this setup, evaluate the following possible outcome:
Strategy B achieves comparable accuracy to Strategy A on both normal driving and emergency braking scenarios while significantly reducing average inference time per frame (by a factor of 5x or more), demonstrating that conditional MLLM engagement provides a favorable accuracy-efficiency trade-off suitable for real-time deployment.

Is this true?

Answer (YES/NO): NO